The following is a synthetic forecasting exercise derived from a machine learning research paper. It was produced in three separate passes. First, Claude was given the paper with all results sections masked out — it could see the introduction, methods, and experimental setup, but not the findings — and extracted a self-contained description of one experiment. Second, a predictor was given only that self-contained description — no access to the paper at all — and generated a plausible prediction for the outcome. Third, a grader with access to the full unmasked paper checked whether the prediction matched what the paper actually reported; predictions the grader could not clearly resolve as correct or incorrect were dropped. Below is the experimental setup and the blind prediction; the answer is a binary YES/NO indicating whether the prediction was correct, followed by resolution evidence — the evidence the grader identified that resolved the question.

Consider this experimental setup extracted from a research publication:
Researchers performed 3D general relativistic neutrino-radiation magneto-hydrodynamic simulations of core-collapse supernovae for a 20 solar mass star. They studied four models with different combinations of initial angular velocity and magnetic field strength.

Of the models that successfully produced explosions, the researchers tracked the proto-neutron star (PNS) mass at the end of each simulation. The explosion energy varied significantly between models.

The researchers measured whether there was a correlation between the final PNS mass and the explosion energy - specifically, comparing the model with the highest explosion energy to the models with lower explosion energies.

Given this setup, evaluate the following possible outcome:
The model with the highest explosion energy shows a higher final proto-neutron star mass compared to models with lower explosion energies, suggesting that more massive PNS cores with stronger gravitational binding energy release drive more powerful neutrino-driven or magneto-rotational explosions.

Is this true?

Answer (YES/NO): NO